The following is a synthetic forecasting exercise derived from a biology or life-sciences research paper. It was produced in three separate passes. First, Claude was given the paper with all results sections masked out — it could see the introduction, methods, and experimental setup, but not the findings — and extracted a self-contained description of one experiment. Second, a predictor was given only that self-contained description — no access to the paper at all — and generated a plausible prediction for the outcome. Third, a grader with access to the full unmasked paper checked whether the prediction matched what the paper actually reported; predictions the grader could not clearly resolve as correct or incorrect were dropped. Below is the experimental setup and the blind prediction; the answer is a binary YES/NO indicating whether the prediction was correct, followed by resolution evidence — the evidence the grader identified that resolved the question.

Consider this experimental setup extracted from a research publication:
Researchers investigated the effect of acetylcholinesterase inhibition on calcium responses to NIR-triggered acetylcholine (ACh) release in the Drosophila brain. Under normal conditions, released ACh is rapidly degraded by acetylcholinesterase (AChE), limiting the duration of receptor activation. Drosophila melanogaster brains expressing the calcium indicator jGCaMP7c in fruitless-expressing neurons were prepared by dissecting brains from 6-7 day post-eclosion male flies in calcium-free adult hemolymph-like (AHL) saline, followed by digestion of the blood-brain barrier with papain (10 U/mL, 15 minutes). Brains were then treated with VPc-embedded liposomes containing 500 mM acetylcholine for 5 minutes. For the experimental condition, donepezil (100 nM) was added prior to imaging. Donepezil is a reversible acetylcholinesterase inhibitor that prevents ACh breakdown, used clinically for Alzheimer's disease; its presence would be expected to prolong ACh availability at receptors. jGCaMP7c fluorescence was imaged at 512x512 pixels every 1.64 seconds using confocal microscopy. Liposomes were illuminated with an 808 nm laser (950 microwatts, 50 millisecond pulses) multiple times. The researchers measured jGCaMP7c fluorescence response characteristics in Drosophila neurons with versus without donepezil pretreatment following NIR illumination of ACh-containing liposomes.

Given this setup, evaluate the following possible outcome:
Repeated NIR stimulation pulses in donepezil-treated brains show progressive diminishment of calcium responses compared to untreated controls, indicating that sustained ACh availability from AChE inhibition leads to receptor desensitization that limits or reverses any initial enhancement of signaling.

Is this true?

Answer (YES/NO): NO